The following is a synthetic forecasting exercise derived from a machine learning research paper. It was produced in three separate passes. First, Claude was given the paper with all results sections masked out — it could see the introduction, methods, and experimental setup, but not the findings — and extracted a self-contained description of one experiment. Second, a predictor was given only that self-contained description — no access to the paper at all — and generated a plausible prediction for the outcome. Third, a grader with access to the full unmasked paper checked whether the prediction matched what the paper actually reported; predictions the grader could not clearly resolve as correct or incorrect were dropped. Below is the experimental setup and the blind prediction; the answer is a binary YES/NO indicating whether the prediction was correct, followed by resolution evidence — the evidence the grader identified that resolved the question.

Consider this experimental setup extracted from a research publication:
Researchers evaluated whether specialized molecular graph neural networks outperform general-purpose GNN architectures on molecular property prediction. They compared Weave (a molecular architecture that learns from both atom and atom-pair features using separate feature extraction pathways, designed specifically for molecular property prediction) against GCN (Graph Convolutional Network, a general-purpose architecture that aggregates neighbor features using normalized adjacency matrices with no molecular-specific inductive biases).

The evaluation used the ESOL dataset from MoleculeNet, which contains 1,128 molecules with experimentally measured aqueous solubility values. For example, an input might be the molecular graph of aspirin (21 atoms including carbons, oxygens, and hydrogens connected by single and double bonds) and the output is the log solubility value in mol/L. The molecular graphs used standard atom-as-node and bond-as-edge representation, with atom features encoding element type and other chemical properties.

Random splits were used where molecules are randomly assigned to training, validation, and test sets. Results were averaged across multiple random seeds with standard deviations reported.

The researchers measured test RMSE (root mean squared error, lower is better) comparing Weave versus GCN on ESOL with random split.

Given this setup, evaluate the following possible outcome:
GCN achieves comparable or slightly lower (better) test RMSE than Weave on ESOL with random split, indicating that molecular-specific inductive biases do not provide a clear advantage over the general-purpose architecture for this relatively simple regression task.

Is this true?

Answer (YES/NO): NO